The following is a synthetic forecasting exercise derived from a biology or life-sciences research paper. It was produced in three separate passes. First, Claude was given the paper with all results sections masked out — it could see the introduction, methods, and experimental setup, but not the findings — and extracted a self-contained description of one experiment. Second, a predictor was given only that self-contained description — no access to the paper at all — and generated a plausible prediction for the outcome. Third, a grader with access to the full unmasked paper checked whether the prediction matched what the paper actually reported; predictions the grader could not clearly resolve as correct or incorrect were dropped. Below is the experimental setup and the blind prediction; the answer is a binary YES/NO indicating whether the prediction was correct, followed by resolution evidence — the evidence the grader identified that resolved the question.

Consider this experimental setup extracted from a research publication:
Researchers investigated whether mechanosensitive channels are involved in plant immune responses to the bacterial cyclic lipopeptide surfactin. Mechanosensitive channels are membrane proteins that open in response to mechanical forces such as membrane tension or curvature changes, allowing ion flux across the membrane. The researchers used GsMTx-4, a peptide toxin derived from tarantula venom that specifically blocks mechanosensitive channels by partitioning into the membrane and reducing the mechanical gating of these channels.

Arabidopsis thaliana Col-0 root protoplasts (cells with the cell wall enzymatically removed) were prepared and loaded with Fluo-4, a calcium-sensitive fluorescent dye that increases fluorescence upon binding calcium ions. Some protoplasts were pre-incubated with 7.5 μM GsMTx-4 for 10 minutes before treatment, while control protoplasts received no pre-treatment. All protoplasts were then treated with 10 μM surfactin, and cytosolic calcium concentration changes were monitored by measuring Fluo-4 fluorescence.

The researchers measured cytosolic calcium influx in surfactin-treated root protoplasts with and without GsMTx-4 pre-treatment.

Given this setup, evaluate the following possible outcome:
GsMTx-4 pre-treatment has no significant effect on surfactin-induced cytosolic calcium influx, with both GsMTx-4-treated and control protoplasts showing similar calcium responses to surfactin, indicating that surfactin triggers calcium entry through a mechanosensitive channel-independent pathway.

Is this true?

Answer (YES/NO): NO